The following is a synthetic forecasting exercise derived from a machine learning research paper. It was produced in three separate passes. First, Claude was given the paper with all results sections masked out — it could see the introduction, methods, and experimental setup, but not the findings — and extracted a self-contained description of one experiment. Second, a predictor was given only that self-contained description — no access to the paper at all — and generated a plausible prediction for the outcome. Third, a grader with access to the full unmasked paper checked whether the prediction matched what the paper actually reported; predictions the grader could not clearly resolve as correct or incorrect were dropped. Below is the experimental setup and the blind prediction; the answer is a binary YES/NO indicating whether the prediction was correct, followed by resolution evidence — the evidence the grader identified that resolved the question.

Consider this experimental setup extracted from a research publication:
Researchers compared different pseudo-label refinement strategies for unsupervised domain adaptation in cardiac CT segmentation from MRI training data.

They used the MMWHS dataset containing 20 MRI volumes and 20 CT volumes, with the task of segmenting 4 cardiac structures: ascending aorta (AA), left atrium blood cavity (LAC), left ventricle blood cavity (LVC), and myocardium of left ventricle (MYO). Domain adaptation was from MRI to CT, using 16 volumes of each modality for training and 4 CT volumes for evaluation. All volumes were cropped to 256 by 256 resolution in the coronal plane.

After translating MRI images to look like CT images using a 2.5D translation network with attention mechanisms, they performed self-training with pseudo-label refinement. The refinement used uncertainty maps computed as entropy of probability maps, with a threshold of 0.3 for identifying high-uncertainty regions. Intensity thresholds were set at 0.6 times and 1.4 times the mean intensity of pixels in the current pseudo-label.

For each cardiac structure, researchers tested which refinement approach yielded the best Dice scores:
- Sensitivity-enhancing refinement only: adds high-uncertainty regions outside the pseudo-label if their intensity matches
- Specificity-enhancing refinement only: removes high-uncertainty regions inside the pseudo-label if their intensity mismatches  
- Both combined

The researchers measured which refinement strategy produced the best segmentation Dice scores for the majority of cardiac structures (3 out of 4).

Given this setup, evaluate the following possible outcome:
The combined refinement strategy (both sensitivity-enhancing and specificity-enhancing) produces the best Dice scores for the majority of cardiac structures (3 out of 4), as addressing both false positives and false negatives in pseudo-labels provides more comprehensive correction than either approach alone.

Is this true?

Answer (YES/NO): NO